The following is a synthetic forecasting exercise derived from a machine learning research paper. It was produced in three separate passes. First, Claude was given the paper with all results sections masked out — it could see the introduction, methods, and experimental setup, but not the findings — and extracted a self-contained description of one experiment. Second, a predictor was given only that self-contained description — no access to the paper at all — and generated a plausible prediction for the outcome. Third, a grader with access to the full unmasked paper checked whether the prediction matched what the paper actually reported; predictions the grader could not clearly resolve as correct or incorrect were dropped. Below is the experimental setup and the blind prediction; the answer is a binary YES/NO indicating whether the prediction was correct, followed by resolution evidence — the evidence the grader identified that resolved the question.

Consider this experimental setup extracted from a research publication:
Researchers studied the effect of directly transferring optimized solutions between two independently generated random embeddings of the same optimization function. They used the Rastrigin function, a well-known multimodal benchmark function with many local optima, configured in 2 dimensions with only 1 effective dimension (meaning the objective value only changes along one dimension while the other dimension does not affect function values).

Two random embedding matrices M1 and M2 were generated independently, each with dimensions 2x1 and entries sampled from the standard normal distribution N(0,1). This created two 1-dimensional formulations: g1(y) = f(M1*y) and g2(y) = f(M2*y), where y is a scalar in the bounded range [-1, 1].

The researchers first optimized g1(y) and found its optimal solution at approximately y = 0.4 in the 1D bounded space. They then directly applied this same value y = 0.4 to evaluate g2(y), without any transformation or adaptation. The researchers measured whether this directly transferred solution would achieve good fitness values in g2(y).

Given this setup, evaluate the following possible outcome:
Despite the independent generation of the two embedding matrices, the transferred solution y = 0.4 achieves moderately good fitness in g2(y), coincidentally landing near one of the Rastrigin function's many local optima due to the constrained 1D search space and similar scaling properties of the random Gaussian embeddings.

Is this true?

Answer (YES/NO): NO